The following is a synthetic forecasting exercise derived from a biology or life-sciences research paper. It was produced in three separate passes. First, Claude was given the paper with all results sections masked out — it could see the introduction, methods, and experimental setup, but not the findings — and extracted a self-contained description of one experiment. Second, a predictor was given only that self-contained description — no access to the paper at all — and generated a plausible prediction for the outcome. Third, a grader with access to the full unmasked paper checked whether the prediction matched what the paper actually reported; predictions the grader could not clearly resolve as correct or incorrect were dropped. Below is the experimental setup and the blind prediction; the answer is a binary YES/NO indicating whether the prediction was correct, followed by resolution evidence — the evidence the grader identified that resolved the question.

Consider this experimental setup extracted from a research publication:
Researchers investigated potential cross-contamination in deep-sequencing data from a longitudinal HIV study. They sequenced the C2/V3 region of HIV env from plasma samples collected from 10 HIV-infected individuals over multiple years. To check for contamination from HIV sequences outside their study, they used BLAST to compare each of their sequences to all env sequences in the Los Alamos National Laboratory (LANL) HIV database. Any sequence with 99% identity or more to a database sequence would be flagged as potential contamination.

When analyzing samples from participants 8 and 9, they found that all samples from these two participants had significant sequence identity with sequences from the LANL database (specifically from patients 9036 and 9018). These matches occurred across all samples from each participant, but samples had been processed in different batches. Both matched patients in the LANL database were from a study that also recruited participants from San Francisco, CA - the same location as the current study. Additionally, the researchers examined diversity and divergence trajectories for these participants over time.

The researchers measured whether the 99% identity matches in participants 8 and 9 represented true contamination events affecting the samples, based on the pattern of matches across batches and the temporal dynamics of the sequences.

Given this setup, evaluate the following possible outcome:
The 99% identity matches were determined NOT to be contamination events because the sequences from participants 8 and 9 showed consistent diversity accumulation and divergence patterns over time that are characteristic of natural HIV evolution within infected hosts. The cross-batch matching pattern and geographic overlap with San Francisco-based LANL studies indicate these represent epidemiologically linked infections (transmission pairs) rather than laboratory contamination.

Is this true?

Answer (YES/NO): NO